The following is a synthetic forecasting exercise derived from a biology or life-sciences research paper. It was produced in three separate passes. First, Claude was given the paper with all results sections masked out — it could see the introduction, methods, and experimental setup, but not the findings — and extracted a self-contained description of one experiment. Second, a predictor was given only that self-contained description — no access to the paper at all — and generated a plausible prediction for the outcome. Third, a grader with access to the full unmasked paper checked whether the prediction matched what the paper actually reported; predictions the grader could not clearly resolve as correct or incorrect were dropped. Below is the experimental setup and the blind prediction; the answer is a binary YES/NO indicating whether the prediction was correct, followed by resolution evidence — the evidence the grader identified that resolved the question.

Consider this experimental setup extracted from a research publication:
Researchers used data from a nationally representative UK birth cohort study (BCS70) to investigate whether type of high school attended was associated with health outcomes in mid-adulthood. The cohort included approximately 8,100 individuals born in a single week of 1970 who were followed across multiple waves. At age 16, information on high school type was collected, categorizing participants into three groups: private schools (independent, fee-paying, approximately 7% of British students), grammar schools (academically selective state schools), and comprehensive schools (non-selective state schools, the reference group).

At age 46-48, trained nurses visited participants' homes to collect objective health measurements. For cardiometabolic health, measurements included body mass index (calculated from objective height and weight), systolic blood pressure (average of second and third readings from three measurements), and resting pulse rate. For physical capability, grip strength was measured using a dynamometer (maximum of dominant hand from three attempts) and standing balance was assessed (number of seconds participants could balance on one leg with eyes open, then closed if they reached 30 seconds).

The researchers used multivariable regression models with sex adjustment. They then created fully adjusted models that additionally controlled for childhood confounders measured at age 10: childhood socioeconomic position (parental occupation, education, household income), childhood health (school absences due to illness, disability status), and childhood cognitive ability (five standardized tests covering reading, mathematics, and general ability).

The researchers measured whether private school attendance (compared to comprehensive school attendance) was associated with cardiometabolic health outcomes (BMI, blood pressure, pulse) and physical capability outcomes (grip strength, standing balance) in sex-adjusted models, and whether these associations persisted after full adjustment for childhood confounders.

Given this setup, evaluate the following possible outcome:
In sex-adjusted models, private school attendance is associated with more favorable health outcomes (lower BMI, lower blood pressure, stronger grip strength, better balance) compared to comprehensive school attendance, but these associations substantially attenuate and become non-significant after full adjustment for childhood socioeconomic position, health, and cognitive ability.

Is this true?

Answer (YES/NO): NO